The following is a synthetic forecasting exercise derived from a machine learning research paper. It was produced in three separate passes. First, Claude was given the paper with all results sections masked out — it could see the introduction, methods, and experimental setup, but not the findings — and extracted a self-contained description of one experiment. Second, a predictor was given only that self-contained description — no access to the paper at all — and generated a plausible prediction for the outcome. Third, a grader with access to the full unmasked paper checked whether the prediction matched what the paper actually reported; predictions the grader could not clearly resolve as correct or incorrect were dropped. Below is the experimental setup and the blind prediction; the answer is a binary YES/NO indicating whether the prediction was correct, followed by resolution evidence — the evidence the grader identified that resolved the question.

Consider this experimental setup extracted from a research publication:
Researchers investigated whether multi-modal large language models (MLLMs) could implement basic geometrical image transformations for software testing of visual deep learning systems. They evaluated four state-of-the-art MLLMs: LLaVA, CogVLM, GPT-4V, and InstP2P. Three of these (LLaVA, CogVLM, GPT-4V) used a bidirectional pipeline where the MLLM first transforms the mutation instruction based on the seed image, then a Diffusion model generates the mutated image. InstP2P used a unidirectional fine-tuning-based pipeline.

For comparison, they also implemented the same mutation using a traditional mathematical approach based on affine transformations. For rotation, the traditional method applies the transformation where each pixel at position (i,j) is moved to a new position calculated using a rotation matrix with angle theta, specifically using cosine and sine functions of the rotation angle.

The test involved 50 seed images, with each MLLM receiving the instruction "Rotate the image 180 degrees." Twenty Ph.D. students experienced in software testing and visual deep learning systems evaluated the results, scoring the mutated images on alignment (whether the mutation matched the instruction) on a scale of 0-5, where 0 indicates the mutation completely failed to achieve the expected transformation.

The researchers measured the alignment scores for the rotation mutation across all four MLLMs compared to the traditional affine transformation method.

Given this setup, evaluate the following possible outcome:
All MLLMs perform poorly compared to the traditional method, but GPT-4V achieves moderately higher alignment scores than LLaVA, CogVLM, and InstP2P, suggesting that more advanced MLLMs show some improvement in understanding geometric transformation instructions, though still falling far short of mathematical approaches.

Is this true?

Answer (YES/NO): NO